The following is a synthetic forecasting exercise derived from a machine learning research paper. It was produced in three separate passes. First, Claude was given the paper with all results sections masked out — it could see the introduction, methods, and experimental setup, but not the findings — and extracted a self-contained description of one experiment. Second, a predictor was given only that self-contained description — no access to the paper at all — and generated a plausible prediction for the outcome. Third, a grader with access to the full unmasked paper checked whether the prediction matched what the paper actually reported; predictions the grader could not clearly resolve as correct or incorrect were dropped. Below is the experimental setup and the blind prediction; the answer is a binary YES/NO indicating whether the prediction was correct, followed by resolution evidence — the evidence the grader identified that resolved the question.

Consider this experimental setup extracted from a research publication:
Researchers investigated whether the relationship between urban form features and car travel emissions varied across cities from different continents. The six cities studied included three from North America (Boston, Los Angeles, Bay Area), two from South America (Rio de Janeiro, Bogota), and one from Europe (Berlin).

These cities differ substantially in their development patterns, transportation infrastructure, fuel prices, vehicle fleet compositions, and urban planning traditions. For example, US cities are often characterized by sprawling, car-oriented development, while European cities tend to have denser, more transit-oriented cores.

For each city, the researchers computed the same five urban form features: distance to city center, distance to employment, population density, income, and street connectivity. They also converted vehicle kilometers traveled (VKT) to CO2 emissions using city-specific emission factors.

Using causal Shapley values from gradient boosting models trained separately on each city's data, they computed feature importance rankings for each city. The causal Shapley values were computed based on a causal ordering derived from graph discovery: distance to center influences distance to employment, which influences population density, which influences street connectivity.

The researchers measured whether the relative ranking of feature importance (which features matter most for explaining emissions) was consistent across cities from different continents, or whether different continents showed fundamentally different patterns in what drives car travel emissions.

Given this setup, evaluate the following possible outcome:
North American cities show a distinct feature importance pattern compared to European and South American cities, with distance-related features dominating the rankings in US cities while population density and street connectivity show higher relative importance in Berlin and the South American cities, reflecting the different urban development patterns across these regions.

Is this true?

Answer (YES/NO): NO